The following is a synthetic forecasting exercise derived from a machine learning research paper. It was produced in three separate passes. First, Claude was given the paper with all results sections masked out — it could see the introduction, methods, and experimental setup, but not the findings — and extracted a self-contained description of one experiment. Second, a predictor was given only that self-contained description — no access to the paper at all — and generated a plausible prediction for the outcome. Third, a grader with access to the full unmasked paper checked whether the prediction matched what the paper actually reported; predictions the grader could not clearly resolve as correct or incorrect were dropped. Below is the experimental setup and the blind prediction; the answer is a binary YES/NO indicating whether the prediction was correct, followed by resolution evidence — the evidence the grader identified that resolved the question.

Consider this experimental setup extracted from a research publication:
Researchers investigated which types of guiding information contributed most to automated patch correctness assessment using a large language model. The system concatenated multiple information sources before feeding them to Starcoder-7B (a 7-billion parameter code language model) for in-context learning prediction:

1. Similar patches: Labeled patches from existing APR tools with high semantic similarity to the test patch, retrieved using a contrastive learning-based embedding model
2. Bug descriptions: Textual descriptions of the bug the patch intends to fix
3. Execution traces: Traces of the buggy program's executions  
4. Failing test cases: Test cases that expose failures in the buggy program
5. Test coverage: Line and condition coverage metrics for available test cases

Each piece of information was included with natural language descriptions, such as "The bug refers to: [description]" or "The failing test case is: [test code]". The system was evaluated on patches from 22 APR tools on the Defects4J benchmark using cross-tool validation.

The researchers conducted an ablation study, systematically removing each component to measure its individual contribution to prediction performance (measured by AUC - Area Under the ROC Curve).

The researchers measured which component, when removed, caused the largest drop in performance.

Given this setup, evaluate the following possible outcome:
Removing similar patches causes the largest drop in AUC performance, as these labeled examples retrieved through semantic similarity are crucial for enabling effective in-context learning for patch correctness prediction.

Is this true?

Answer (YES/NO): YES